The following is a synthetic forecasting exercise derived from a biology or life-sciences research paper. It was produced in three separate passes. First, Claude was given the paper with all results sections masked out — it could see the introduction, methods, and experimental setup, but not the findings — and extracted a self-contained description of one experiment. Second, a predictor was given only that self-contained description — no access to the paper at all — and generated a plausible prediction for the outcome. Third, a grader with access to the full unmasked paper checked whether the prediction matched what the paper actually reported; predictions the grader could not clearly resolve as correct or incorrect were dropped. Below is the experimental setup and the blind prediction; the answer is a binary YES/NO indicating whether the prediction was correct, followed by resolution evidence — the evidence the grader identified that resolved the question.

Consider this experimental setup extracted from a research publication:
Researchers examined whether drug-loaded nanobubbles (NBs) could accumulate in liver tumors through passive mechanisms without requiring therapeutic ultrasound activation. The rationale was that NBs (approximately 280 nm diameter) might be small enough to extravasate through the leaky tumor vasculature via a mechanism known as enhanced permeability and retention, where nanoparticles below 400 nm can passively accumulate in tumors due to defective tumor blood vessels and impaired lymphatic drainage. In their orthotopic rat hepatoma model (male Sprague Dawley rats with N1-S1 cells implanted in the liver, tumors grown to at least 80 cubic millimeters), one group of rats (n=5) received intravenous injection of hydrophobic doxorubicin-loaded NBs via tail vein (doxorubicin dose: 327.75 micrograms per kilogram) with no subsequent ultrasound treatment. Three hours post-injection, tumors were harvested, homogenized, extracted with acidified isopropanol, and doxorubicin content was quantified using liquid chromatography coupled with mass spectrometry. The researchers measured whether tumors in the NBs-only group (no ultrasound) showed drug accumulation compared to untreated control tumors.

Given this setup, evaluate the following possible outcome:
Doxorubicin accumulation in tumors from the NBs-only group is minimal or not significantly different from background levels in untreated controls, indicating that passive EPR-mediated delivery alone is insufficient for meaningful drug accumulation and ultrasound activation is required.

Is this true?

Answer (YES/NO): NO